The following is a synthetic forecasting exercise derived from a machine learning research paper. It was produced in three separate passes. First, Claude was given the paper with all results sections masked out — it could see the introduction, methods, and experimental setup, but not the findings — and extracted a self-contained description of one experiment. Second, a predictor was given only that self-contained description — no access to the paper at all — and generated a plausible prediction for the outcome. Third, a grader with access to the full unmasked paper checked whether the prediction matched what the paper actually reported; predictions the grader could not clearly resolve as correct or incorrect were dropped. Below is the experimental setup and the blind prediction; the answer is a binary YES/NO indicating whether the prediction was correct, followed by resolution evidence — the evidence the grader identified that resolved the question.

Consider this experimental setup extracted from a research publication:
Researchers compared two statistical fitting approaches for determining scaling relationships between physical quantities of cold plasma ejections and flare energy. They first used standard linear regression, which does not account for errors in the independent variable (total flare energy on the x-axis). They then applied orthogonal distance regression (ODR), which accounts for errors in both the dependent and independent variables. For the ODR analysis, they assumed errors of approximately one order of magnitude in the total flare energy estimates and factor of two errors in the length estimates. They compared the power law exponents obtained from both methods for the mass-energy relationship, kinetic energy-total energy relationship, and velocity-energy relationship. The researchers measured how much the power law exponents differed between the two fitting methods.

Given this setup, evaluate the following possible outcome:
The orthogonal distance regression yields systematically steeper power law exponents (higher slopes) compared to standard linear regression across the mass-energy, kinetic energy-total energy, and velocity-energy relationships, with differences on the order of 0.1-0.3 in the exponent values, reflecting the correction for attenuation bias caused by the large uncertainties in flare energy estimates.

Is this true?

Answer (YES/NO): NO